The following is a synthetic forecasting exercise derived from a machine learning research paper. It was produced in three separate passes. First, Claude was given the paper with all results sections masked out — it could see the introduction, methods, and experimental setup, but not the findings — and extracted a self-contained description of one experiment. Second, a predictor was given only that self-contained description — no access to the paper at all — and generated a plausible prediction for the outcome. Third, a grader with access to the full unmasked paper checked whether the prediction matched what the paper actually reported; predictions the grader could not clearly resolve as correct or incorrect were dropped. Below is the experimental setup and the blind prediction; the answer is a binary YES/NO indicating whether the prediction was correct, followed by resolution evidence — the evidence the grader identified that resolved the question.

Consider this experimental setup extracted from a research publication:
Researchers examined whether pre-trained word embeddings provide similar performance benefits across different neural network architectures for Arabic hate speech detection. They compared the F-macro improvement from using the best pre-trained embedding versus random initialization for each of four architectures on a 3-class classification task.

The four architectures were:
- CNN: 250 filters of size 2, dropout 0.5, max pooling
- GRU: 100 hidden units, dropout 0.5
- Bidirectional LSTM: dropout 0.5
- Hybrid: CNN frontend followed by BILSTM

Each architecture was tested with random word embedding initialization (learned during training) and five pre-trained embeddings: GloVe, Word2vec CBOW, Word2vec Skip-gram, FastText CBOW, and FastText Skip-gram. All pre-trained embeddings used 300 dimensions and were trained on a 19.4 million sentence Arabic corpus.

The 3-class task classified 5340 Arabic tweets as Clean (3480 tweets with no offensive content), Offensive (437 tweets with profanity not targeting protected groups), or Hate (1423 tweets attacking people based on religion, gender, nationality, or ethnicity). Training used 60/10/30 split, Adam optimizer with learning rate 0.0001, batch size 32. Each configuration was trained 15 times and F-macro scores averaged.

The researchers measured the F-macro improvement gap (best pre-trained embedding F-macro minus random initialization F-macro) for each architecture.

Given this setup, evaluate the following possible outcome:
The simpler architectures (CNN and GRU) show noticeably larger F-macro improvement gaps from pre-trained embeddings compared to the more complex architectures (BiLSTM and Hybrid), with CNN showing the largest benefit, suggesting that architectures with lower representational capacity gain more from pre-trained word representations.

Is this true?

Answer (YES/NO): NO